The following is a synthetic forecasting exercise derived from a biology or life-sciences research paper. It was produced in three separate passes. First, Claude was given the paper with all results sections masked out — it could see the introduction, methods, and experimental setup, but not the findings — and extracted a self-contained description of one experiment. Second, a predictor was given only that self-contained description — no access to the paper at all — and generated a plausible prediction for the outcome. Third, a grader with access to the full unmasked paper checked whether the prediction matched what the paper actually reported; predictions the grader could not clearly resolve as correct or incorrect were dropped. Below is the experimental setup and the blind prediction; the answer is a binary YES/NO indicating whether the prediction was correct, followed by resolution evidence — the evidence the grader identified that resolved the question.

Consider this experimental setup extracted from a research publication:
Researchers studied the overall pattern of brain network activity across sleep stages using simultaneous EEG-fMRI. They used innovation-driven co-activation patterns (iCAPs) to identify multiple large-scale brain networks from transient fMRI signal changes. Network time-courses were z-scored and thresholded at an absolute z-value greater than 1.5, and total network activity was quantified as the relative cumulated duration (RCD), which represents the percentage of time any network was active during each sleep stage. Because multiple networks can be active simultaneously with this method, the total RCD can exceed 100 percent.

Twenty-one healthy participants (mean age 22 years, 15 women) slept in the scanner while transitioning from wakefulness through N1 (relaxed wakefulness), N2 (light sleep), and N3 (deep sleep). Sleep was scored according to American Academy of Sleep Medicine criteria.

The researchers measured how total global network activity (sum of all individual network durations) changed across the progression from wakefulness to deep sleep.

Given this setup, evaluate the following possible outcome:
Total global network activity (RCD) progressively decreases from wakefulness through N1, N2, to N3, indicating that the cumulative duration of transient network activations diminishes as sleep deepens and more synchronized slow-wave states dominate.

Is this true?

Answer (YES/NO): NO